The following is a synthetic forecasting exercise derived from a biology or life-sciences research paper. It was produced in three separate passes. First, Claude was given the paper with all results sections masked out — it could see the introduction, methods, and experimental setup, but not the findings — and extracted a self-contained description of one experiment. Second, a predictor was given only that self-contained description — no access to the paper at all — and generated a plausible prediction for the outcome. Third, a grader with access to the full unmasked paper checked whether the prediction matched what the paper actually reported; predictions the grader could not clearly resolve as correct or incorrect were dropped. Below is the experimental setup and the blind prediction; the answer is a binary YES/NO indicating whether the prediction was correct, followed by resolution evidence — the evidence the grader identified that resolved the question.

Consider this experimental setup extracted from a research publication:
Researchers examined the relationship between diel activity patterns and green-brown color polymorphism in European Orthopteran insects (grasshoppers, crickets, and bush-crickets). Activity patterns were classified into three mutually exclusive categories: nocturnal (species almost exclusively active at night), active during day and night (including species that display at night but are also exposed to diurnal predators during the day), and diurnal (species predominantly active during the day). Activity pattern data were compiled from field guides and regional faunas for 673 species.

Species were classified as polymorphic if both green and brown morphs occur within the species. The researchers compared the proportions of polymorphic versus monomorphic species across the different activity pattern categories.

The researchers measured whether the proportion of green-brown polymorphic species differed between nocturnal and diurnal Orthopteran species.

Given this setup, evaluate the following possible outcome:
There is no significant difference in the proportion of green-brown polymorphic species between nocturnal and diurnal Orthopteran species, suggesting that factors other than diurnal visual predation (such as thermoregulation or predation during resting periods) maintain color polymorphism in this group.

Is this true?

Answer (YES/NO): NO